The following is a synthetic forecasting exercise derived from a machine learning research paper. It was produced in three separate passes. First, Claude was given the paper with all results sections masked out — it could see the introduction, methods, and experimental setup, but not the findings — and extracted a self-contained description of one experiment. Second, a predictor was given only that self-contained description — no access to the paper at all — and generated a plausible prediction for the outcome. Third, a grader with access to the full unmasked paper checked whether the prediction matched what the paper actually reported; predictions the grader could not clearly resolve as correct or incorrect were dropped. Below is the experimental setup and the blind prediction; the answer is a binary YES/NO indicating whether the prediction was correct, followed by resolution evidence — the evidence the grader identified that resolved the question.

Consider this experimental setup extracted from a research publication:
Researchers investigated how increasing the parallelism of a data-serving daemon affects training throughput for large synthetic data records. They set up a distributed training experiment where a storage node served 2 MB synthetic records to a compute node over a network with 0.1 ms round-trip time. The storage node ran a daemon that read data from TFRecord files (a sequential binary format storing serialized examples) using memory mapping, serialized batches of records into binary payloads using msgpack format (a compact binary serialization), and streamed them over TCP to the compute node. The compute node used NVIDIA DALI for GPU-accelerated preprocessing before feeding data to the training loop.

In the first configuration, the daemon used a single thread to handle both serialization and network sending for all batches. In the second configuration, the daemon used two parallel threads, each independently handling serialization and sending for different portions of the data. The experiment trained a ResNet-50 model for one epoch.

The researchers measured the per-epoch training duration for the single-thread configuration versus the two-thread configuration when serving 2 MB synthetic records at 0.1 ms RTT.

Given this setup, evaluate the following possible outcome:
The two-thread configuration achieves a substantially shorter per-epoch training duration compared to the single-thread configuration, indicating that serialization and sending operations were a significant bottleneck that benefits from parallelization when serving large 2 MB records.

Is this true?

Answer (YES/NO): YES